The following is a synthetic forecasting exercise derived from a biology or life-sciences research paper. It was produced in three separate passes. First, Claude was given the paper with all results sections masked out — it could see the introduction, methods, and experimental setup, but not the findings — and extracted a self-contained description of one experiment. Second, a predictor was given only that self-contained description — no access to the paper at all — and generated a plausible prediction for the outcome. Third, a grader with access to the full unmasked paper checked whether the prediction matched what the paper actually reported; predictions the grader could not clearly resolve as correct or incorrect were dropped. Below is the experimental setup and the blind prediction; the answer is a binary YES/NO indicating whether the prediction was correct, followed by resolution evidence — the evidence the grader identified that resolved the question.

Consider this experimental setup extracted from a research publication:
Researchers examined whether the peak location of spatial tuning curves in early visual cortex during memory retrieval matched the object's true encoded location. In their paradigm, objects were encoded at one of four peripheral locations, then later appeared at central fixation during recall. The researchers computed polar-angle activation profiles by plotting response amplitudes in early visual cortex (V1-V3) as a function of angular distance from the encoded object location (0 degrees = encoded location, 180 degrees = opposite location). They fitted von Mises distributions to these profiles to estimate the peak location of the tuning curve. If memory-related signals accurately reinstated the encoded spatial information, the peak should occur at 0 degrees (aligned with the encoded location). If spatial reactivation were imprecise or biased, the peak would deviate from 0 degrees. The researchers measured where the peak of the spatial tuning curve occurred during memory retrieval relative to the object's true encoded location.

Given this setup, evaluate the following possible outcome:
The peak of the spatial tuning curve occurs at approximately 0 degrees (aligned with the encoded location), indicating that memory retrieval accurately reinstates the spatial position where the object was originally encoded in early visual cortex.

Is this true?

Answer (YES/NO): YES